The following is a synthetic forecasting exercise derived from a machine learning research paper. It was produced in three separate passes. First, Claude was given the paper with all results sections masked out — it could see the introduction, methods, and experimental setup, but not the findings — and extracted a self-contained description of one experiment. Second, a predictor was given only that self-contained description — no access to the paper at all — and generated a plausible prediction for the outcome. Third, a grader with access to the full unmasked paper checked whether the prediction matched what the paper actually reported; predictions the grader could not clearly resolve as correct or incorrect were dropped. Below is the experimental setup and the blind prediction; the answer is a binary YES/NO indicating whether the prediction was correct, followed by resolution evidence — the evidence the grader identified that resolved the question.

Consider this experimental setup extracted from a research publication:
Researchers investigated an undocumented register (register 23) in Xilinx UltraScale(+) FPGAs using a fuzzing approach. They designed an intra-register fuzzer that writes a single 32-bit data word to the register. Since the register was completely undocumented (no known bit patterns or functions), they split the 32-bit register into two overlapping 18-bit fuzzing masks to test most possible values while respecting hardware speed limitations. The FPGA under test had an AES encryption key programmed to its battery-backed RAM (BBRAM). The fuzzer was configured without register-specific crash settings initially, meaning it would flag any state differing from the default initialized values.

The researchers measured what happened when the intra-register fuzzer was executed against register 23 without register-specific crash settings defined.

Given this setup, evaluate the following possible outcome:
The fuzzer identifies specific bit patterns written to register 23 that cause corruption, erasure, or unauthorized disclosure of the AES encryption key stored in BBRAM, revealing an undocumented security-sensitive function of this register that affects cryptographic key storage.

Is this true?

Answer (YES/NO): NO